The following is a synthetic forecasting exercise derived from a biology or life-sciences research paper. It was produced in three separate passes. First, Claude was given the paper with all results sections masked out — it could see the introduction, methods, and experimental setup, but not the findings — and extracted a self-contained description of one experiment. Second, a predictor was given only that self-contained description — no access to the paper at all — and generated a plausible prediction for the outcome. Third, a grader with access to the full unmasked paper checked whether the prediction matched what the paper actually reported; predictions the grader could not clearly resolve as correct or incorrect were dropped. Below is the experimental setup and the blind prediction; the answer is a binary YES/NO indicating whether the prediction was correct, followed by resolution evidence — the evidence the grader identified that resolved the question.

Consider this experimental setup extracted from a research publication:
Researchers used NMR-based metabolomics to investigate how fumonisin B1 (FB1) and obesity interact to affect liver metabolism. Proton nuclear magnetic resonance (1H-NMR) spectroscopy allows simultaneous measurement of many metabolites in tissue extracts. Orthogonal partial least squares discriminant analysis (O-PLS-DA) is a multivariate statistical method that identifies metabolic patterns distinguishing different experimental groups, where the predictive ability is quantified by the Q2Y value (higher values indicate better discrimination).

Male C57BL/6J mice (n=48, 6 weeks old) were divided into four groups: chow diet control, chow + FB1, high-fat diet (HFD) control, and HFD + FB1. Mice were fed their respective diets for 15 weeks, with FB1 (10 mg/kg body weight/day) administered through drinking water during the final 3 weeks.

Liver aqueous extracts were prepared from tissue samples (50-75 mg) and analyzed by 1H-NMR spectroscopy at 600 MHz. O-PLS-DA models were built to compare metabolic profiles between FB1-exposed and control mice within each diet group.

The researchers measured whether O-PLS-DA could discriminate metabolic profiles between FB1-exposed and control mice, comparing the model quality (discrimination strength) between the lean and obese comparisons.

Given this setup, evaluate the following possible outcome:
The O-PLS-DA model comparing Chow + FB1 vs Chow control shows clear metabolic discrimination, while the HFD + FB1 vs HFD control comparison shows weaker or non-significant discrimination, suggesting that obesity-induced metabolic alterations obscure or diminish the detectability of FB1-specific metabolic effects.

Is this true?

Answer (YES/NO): NO